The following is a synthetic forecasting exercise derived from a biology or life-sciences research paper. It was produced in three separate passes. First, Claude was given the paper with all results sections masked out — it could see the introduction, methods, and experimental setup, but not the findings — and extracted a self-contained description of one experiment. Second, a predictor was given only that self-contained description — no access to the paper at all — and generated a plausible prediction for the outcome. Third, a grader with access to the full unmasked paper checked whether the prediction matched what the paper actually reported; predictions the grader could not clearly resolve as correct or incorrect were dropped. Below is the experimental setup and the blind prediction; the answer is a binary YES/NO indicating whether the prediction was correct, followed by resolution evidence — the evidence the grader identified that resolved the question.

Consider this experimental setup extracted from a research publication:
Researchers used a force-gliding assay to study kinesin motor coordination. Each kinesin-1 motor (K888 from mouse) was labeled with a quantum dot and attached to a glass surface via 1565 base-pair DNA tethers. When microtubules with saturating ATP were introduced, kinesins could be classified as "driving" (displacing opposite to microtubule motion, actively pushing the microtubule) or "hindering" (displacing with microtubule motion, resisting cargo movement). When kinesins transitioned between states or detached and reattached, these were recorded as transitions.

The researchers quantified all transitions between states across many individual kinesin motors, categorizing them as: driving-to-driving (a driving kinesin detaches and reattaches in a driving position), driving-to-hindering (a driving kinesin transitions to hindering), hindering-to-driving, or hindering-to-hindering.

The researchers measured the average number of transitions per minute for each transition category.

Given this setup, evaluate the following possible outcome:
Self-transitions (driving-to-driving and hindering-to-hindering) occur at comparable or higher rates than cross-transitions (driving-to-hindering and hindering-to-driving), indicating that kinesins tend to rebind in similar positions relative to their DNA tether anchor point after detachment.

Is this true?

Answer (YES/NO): YES